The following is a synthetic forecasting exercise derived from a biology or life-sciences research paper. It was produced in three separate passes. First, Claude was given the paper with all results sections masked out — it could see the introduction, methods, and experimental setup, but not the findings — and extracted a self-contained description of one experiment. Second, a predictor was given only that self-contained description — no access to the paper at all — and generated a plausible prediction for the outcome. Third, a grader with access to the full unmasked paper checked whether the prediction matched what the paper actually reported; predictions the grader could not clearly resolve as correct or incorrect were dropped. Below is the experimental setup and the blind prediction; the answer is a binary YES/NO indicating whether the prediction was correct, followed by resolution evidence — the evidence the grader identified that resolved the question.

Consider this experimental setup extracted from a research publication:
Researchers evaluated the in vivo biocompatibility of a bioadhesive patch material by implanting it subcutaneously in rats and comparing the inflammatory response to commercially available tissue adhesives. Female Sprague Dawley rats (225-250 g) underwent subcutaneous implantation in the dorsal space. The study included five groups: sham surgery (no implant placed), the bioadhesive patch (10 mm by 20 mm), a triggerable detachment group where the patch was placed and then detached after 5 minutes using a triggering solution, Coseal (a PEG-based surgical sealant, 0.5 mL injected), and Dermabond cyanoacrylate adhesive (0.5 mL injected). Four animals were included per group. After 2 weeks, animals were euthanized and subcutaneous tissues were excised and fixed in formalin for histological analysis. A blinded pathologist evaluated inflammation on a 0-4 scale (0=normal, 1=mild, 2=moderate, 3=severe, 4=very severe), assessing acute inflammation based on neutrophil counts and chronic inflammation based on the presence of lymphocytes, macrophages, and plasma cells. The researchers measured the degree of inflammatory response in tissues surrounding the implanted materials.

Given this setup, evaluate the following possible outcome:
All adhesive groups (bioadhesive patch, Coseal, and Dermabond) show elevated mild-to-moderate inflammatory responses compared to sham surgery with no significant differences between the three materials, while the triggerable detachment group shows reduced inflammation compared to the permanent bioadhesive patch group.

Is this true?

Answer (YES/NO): NO